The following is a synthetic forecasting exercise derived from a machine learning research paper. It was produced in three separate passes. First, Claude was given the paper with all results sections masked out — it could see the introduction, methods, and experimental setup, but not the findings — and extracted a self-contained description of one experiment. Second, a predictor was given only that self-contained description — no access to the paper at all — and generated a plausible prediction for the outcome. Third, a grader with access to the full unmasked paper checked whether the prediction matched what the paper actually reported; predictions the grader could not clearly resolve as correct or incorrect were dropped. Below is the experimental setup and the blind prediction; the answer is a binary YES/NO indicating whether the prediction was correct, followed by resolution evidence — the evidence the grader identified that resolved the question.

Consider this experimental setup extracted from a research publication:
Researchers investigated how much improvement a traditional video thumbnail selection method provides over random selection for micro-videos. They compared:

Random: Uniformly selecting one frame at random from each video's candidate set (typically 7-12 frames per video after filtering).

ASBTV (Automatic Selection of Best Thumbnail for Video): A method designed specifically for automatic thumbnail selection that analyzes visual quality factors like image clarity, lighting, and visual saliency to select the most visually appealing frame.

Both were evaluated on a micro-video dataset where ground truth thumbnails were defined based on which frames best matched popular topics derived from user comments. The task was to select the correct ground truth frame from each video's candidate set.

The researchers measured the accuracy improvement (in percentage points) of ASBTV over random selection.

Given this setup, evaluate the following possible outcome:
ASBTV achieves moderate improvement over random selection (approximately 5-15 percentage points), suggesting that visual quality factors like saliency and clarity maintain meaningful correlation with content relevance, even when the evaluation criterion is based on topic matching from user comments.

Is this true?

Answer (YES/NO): YES